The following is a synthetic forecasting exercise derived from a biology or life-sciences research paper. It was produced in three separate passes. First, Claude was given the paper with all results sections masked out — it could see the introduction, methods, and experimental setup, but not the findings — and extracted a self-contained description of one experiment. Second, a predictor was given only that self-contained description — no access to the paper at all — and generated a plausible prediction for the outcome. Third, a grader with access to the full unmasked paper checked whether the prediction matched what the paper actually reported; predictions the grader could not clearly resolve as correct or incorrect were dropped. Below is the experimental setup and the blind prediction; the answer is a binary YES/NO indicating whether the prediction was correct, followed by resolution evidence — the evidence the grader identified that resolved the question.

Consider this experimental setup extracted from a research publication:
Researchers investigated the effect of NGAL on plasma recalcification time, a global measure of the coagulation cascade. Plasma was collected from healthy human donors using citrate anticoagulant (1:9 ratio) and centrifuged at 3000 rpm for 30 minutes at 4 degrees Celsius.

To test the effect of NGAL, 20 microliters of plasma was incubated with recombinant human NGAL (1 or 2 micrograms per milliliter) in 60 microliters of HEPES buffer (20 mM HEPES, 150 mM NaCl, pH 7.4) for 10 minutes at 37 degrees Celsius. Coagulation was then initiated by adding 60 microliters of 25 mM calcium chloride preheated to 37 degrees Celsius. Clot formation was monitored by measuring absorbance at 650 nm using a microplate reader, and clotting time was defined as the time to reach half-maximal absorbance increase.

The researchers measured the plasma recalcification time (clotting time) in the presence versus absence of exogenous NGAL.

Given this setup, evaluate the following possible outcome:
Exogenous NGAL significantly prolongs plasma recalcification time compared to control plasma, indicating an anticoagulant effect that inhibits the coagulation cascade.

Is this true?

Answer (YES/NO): NO